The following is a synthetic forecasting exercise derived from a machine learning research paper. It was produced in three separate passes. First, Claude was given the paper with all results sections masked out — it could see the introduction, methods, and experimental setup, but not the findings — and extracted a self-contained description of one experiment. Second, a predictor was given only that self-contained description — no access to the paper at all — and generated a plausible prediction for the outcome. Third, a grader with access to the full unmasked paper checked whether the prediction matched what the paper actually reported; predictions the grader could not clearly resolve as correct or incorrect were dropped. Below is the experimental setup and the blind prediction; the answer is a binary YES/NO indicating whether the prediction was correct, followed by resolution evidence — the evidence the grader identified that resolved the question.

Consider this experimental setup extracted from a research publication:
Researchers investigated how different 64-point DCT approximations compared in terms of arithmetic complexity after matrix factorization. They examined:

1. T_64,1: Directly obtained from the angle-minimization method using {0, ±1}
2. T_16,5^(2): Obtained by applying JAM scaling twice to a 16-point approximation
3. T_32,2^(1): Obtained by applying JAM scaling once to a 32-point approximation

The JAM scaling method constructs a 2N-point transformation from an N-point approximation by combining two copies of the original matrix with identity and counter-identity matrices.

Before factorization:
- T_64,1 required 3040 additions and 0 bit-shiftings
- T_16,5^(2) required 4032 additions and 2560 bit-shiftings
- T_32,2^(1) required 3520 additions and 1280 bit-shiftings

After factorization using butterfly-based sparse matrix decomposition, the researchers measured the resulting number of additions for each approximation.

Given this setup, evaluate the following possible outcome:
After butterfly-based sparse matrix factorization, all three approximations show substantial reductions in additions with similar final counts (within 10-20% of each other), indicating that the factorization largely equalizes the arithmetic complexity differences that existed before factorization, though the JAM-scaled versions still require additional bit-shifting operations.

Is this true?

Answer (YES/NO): NO